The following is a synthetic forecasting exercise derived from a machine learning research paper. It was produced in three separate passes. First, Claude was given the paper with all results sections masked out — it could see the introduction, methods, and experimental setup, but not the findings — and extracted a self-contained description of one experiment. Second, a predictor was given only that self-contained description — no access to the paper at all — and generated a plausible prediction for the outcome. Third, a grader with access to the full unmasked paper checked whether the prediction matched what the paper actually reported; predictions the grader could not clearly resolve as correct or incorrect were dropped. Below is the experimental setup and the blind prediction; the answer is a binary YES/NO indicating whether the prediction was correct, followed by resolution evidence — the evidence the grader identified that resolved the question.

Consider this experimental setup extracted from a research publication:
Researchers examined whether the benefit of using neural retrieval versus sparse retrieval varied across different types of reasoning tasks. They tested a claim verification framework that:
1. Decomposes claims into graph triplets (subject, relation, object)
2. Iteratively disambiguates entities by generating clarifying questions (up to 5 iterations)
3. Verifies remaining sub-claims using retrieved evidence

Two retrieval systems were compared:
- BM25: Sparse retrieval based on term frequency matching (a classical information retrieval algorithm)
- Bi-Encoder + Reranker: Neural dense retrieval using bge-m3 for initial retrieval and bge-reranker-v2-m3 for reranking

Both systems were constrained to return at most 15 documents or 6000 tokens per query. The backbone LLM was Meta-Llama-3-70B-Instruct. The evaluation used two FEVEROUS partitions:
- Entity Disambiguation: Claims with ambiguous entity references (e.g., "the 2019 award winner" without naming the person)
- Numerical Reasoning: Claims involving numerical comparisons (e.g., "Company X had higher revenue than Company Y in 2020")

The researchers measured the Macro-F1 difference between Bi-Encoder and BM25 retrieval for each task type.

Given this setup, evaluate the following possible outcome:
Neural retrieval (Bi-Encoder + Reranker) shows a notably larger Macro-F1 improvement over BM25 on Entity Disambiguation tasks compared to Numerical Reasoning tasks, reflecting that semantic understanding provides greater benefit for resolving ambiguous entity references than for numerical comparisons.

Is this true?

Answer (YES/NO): YES